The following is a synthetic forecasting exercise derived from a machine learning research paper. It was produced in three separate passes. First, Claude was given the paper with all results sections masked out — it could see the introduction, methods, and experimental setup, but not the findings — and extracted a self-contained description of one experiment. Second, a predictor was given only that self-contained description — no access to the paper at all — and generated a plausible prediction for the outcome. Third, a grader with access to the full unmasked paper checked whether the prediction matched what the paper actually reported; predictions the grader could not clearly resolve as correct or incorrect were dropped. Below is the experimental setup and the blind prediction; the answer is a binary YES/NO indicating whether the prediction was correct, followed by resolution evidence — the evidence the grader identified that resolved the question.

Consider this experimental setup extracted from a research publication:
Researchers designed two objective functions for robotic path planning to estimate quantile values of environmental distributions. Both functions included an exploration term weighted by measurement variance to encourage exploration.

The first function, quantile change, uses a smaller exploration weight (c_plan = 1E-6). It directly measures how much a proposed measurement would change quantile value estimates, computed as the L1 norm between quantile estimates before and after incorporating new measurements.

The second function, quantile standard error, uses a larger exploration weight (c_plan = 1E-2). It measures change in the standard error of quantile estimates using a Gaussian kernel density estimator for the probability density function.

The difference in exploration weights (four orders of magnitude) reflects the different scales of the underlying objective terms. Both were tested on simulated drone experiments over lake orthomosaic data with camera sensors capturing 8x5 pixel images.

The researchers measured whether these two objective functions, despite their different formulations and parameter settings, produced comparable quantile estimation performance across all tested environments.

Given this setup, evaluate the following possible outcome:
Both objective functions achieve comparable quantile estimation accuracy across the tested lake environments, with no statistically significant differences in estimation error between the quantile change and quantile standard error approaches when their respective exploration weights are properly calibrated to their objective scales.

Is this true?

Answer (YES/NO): YES